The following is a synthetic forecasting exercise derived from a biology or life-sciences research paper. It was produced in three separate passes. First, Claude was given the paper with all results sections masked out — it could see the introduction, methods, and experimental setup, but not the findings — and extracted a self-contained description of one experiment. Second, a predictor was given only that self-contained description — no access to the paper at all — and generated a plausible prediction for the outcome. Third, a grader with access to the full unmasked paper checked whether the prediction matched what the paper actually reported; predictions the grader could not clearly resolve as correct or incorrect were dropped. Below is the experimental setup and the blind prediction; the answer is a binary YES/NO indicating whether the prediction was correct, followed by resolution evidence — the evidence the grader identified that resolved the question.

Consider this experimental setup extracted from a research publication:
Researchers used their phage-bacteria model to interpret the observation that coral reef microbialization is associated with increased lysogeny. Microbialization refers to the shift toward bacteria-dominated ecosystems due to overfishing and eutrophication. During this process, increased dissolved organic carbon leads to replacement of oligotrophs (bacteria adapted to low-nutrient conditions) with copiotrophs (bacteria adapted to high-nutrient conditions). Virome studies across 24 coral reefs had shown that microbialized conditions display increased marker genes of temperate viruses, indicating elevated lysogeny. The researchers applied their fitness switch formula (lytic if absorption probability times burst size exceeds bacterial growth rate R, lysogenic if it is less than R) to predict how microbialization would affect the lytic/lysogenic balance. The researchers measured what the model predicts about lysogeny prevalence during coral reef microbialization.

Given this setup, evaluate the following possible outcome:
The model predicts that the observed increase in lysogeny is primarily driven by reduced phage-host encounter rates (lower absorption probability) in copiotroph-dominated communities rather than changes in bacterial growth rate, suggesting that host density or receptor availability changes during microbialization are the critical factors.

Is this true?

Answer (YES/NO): NO